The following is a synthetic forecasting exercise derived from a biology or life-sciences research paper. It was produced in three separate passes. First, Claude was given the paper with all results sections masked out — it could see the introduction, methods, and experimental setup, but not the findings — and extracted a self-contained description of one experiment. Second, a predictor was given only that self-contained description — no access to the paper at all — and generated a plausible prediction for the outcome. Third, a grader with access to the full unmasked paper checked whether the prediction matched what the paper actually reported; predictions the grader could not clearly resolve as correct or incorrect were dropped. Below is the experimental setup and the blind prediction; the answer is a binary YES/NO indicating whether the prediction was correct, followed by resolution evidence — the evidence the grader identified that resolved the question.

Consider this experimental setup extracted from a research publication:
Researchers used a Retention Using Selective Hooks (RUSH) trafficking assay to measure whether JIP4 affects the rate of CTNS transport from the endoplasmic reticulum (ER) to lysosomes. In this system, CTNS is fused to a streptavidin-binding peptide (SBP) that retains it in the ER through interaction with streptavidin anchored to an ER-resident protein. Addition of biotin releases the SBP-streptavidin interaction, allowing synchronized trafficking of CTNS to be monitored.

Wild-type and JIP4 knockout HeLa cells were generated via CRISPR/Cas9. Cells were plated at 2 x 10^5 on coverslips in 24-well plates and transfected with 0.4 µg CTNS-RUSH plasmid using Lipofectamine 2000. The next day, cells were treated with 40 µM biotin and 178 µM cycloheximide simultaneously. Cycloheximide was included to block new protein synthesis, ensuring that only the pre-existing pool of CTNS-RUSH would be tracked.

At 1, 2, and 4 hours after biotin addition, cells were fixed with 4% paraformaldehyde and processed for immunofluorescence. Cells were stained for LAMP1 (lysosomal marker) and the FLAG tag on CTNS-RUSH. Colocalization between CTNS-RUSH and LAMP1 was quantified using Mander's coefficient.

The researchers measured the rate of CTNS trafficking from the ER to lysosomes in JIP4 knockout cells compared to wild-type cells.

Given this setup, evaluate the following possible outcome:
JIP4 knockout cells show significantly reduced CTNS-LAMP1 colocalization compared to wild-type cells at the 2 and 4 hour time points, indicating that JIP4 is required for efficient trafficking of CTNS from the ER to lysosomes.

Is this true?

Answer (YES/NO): NO